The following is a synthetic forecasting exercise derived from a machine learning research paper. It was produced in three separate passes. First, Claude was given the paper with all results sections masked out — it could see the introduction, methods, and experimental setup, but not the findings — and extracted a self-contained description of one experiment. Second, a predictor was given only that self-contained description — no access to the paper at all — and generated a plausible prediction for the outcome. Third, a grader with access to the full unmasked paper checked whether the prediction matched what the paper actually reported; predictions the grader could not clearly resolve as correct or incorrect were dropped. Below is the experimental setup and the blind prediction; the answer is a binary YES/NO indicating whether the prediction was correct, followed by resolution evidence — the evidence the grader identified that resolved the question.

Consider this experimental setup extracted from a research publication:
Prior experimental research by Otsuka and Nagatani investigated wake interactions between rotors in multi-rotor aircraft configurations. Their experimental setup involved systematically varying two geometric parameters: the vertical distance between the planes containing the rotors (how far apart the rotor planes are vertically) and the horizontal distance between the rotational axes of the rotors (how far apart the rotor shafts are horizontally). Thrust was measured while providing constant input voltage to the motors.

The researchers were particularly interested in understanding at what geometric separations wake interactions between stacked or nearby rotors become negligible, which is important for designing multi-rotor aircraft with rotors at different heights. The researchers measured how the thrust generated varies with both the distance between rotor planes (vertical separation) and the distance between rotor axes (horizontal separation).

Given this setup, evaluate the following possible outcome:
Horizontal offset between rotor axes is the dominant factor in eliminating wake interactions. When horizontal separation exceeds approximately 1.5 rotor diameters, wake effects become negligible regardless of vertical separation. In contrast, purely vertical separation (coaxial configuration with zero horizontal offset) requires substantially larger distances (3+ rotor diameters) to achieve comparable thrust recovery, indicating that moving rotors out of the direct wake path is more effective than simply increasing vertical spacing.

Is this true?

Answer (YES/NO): NO